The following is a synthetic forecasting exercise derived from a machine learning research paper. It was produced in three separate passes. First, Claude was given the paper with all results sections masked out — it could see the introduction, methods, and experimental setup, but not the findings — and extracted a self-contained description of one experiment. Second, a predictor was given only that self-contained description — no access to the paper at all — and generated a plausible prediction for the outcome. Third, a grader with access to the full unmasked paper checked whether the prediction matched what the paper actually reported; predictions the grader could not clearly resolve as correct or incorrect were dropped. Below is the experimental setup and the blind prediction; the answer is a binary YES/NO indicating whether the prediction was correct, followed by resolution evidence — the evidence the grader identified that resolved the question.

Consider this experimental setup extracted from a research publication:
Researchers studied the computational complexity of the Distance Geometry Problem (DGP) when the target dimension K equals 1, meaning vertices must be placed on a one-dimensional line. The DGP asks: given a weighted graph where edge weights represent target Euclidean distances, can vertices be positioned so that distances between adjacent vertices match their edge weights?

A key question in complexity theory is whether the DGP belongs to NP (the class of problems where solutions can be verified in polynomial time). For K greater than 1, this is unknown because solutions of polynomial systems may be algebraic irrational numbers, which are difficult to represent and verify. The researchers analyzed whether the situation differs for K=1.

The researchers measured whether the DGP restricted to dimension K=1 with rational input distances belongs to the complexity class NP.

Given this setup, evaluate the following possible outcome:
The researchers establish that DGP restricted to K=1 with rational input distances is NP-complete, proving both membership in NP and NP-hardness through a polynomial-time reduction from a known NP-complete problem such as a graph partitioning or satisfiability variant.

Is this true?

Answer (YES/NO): NO